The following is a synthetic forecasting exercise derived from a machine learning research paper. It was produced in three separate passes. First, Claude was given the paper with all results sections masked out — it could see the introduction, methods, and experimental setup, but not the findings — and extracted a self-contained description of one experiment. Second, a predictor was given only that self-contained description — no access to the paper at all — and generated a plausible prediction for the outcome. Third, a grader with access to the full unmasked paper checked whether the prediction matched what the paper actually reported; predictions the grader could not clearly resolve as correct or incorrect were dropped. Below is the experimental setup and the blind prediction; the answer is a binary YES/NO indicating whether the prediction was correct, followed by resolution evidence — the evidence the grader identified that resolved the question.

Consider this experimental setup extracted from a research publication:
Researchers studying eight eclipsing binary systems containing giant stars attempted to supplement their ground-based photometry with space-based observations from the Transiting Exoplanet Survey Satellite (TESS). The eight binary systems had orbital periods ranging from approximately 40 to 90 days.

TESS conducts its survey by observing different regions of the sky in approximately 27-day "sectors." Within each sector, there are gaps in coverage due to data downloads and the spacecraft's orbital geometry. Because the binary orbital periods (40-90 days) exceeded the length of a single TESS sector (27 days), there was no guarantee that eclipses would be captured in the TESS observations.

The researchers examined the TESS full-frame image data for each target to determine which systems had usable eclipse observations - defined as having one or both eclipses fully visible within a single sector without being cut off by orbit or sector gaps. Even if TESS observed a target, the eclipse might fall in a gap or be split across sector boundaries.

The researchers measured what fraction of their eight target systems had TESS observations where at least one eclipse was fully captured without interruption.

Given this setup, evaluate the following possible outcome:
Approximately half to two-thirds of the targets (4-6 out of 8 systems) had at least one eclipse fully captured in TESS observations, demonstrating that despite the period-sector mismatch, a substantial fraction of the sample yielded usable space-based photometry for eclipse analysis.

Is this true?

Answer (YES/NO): YES